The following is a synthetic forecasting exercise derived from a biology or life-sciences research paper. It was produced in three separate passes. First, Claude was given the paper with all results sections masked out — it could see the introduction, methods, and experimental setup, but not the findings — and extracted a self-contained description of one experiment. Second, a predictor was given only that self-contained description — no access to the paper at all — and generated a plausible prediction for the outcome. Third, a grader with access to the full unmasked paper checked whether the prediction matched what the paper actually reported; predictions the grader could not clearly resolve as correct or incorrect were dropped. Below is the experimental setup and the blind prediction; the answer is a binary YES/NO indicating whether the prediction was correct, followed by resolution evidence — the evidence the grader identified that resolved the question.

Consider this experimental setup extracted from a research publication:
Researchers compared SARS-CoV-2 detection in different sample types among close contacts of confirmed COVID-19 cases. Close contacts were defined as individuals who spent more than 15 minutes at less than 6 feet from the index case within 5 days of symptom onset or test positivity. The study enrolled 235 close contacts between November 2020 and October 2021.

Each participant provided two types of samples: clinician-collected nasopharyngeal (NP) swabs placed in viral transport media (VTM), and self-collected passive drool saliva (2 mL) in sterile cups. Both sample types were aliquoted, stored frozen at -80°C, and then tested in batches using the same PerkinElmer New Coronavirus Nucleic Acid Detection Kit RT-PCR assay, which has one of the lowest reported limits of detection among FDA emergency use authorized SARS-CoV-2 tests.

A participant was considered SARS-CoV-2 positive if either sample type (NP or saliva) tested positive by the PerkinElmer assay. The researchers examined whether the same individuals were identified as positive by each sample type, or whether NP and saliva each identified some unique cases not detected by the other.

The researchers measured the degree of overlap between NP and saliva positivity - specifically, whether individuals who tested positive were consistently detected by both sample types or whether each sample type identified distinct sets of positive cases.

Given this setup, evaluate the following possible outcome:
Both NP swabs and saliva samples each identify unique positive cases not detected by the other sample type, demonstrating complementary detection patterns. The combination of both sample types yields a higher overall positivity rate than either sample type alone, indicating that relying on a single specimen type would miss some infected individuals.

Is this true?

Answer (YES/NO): YES